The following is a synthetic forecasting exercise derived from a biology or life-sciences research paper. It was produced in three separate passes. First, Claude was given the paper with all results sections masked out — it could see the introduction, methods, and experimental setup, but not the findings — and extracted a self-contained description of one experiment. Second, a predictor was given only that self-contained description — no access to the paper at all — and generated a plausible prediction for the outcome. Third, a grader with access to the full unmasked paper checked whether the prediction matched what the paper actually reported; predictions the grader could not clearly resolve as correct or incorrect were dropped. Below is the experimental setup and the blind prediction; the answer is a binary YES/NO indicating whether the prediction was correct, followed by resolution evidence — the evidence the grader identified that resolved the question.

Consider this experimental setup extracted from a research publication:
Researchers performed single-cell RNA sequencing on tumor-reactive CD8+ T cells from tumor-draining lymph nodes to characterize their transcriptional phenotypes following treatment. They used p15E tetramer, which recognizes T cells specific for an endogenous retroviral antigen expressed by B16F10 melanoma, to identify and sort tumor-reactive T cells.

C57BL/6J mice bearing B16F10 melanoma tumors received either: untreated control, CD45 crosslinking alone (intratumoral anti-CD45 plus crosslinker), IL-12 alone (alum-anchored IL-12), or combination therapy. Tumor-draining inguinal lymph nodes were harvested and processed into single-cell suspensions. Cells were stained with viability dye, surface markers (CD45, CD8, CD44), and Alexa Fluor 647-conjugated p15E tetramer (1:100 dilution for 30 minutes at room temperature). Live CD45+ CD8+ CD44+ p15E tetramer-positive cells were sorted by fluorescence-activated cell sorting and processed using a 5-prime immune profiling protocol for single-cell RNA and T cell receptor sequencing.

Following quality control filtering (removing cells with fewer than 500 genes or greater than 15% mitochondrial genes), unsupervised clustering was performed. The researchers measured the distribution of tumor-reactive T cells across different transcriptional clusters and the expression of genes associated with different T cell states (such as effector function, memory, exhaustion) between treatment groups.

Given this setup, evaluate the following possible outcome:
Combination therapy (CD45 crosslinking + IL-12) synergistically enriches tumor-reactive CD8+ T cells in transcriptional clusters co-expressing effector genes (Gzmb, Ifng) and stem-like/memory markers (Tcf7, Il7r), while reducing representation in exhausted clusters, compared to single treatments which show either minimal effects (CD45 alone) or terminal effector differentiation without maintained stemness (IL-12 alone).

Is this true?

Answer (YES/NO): NO